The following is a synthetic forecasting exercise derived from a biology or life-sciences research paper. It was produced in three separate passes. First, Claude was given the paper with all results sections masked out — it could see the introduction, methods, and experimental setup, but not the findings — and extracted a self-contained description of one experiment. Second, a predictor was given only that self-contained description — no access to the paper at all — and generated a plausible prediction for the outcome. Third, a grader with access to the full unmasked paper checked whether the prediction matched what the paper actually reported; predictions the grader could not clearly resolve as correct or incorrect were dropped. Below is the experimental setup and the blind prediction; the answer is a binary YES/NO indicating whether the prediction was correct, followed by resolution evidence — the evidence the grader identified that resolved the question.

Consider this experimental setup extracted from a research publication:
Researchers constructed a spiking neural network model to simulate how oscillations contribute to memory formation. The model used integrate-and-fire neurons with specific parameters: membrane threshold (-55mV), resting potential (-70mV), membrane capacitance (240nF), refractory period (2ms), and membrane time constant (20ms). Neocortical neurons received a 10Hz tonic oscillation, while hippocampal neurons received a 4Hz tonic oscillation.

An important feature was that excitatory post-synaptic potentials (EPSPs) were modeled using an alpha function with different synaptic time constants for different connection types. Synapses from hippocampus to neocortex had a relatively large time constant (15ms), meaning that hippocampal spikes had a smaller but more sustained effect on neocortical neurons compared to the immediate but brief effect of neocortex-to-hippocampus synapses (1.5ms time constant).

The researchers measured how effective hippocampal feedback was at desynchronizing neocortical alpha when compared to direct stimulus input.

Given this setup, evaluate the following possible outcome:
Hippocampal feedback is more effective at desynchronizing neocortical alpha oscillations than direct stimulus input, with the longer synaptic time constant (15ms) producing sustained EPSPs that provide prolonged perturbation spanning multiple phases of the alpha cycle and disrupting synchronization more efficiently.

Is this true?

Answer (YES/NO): NO